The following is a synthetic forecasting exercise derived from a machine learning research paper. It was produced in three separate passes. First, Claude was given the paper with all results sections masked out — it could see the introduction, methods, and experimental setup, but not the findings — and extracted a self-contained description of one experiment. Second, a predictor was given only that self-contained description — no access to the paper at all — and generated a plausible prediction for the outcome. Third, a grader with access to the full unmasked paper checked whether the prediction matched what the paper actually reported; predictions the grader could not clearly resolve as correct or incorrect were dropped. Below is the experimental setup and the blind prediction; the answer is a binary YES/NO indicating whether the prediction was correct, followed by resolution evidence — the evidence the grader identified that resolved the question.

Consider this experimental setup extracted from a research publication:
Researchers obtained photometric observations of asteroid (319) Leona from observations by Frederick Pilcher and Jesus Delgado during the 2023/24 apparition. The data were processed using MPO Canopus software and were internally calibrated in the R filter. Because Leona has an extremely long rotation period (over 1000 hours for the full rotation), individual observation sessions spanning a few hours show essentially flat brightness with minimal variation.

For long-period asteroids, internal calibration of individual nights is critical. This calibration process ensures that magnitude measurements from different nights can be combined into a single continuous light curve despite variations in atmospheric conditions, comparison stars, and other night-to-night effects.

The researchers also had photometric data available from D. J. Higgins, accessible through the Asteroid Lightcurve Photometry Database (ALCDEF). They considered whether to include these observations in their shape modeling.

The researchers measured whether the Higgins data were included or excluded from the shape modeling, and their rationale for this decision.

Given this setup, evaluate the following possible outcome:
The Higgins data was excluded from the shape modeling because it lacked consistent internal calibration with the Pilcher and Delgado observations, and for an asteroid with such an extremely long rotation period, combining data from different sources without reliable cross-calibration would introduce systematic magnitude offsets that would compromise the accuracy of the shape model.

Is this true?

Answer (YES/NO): NO